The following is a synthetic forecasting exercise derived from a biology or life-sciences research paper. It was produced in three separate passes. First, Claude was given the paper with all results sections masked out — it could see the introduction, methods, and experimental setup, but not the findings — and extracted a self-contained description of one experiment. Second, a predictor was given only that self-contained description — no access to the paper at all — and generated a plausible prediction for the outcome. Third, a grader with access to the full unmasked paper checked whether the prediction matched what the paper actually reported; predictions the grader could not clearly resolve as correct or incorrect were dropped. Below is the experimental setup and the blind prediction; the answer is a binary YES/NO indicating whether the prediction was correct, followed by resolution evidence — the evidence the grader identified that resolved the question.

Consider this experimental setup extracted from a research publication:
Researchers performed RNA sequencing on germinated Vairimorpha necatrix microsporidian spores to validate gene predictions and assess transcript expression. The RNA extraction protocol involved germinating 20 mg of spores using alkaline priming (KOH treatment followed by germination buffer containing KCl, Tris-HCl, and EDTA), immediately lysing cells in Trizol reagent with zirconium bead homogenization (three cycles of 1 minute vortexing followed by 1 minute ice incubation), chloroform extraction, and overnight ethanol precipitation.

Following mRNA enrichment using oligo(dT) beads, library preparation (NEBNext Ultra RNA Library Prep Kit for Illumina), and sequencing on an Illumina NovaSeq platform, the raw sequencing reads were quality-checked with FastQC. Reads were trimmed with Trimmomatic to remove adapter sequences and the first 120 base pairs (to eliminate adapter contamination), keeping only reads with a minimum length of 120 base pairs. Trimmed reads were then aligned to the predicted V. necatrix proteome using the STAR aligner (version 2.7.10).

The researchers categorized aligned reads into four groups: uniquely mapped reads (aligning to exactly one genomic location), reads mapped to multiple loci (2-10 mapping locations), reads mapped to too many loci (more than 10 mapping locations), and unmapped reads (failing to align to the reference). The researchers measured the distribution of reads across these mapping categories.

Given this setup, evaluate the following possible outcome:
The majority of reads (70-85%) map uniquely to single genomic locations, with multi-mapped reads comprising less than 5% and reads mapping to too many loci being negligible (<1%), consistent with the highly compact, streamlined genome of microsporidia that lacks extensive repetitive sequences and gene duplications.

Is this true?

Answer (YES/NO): NO